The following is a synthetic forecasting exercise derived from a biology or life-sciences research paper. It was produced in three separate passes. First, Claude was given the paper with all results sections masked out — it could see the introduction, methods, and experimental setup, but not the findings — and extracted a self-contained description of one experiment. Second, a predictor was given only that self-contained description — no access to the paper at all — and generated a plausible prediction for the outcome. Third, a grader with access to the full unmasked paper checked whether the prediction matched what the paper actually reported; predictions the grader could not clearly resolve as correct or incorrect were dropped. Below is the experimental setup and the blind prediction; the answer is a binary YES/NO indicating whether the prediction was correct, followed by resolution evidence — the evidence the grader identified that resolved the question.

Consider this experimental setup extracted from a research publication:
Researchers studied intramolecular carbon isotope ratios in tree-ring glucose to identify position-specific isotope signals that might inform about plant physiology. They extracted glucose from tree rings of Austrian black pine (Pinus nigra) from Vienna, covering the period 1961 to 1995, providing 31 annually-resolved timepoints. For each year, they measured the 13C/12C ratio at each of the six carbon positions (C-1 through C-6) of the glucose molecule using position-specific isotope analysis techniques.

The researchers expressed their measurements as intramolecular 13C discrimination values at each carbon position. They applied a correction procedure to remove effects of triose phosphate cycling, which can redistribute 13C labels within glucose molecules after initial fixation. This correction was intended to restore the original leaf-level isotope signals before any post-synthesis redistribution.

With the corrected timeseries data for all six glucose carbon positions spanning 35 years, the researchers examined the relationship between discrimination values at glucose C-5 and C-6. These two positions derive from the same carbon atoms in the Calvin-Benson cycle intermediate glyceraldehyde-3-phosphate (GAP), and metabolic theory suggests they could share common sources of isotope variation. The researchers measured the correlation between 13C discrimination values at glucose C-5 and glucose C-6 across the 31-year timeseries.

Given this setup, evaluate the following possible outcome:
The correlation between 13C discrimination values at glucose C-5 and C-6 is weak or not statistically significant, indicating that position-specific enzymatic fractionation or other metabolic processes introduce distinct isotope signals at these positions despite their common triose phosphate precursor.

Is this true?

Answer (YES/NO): NO